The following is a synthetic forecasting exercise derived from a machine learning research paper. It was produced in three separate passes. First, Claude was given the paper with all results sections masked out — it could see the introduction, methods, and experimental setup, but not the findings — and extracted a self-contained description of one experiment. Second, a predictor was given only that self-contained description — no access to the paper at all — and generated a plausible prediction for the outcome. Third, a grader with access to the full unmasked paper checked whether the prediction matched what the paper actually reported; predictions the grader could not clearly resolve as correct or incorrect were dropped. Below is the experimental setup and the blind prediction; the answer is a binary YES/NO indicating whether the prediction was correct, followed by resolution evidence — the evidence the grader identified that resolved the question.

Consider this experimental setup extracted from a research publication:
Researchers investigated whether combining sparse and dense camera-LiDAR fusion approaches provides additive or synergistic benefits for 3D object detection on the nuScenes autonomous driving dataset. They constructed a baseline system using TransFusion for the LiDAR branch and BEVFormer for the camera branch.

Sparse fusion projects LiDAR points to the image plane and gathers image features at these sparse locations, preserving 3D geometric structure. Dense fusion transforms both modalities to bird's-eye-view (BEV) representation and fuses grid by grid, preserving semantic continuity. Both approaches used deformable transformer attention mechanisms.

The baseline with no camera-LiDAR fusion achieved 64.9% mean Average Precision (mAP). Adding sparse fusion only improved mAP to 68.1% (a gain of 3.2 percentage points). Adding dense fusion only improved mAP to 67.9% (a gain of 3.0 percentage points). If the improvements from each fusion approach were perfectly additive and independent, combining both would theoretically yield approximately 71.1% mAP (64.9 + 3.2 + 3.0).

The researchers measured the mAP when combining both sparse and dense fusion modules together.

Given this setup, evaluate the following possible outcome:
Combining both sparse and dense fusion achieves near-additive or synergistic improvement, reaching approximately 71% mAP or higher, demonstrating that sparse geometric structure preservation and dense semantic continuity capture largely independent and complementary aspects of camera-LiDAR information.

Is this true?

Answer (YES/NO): NO